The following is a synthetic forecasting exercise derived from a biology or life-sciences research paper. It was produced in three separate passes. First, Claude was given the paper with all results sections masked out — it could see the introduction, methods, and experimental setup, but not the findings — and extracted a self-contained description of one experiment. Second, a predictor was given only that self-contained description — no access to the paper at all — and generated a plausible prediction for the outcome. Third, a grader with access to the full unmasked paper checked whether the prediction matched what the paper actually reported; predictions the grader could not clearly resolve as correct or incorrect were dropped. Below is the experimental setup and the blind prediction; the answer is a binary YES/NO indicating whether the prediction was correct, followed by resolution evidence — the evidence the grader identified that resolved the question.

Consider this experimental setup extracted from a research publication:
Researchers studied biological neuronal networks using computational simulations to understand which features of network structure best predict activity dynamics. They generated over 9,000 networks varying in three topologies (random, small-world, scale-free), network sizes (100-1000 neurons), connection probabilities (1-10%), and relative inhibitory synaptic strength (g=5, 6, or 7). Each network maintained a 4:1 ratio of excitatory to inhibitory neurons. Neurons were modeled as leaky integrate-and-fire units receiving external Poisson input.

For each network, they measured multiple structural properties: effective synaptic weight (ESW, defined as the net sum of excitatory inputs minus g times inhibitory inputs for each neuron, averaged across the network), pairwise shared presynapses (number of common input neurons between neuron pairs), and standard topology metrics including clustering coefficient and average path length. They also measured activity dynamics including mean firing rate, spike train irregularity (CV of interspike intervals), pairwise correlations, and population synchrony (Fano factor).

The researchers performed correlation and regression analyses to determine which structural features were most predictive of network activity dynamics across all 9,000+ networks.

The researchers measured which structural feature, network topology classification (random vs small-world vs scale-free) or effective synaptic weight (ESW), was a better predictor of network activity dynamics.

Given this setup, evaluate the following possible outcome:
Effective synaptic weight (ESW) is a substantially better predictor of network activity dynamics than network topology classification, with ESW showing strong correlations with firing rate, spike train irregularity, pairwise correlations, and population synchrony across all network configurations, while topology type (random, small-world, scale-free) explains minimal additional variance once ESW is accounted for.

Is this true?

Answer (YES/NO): NO